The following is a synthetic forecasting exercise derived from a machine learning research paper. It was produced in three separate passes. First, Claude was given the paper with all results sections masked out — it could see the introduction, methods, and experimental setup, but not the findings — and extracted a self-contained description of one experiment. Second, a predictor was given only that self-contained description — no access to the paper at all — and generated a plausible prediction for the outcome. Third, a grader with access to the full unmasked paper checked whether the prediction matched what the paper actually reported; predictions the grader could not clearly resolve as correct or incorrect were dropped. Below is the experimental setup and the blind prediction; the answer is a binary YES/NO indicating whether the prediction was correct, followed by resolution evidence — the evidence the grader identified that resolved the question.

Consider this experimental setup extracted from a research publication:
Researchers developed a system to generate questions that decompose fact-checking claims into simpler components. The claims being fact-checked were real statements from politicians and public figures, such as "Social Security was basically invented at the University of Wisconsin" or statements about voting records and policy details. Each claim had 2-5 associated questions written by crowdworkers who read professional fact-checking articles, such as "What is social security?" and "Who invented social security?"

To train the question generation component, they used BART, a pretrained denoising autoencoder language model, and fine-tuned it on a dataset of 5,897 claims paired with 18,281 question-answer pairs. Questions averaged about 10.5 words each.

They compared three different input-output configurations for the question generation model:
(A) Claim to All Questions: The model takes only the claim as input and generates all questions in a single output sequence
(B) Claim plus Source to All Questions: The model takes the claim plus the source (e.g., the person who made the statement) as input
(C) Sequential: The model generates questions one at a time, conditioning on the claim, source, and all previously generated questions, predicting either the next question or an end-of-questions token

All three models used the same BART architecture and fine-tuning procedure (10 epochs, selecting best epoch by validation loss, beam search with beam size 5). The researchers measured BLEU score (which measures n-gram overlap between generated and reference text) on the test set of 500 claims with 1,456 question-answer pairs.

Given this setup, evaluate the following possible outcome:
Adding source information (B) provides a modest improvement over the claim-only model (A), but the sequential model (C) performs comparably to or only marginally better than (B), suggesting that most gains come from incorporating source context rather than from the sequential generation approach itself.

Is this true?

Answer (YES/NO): YES